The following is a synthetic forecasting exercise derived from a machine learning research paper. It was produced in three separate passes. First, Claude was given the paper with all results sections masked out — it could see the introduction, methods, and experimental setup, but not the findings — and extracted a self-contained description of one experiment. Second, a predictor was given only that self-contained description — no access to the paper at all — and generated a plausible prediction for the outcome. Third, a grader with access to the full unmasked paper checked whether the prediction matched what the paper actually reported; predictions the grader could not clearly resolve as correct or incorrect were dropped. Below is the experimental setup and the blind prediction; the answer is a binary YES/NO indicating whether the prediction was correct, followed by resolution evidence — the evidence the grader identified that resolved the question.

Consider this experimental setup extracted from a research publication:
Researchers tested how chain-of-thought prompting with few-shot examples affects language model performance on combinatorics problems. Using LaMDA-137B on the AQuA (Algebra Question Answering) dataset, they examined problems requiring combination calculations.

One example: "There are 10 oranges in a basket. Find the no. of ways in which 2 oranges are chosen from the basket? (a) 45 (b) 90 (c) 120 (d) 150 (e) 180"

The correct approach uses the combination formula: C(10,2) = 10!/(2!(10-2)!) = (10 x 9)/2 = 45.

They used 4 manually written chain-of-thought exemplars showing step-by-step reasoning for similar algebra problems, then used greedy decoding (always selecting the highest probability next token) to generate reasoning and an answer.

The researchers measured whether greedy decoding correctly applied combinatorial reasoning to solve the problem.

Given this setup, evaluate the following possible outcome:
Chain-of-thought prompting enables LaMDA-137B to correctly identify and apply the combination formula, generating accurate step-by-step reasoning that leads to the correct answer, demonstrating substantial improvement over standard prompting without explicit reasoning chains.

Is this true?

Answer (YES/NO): NO